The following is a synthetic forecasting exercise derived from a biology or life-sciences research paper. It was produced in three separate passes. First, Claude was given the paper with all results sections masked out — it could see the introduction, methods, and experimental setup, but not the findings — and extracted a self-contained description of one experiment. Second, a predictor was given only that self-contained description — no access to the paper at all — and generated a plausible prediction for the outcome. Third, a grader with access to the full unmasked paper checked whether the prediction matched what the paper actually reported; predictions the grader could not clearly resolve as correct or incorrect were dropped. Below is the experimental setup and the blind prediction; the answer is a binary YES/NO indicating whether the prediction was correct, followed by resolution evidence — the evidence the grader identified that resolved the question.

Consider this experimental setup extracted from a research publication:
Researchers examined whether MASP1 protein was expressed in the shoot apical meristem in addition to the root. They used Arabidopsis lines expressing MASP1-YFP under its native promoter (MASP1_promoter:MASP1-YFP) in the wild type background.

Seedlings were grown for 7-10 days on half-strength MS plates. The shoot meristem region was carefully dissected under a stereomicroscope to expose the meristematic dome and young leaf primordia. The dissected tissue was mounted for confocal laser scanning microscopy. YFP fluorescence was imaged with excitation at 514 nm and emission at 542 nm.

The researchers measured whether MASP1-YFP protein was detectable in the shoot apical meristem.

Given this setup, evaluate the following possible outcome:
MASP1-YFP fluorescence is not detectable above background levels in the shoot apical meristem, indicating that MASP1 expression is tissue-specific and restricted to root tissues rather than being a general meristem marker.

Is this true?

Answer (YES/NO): NO